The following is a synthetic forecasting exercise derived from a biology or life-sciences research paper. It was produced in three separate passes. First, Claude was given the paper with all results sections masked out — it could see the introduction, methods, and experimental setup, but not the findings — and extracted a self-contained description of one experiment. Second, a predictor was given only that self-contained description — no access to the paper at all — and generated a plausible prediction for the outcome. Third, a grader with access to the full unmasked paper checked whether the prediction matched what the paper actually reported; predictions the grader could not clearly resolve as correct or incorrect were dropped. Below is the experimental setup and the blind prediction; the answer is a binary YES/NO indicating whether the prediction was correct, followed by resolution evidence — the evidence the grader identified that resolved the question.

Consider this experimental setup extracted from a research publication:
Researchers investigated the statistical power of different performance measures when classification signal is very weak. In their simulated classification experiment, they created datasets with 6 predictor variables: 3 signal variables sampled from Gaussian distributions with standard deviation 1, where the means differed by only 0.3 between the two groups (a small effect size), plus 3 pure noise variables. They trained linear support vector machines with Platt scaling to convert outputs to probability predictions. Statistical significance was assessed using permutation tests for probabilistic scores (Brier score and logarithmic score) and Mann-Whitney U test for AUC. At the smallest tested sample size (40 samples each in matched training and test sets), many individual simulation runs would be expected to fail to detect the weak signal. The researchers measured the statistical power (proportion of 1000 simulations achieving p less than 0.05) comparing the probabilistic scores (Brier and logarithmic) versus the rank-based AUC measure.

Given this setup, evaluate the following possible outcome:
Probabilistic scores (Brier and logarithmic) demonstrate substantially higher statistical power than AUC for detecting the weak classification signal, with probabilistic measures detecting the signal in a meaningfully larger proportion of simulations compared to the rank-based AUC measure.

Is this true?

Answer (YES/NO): NO